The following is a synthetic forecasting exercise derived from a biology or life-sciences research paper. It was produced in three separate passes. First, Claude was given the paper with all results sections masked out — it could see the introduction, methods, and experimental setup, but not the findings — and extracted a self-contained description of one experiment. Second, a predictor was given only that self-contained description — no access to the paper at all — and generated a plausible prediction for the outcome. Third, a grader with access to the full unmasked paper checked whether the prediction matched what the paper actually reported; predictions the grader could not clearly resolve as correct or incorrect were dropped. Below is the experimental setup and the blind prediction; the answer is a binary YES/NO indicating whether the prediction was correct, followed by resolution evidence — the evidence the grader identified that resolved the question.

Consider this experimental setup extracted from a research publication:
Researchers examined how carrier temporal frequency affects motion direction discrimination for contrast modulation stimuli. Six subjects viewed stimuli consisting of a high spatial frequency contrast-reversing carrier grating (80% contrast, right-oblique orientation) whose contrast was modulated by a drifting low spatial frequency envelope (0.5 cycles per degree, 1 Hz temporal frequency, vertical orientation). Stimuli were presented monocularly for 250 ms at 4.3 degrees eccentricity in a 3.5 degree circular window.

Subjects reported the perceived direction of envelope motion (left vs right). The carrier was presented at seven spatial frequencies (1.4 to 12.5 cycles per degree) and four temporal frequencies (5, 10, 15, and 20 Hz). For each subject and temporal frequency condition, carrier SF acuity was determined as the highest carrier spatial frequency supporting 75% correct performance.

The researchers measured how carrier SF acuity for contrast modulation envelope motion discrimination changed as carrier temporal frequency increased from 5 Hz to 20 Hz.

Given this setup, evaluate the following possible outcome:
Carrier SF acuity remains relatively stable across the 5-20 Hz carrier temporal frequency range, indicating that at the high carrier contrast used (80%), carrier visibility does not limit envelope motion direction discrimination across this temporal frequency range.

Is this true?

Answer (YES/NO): YES